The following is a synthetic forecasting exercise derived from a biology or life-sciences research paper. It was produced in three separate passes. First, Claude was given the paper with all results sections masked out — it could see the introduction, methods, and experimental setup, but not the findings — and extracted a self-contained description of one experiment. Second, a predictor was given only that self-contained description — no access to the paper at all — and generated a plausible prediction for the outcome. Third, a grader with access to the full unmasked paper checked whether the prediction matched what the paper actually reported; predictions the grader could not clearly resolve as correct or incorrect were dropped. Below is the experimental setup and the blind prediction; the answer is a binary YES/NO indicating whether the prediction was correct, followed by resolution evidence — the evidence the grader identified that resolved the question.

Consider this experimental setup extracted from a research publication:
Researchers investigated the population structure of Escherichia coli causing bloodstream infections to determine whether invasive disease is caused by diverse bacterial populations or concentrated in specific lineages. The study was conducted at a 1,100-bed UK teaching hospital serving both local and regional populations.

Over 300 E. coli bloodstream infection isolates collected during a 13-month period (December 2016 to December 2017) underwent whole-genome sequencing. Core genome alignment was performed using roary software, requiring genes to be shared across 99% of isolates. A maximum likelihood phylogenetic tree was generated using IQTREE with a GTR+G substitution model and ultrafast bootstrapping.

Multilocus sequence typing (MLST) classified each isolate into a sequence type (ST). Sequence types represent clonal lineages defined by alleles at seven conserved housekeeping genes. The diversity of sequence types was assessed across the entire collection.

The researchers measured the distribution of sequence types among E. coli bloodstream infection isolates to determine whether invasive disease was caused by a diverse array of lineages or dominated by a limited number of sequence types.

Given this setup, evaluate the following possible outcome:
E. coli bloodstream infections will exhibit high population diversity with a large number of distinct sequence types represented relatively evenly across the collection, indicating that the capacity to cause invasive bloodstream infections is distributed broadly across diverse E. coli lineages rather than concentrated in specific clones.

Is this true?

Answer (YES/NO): NO